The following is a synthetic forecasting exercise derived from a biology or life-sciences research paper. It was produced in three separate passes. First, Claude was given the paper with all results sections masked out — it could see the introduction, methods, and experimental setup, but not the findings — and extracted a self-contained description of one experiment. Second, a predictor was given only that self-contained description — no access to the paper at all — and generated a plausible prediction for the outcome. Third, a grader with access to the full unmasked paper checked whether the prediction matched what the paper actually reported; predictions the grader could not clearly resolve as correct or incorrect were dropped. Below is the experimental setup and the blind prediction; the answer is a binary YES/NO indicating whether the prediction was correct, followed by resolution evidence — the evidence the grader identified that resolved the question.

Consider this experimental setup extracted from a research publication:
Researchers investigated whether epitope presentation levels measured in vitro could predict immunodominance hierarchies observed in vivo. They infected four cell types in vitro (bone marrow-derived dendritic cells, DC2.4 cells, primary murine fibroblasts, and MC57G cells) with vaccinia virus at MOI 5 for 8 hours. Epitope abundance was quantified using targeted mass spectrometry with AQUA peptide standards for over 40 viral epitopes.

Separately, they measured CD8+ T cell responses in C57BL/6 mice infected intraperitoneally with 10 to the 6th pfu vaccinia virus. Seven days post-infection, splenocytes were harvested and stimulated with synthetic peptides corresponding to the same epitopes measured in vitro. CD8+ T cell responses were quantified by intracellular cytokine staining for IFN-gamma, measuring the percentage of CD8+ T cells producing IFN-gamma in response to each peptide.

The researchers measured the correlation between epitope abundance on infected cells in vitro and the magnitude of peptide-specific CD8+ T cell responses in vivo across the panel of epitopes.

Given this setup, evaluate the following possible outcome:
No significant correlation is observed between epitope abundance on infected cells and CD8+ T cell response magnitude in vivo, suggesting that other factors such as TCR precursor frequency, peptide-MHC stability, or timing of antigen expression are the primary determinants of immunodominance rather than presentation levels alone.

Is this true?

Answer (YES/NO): YES